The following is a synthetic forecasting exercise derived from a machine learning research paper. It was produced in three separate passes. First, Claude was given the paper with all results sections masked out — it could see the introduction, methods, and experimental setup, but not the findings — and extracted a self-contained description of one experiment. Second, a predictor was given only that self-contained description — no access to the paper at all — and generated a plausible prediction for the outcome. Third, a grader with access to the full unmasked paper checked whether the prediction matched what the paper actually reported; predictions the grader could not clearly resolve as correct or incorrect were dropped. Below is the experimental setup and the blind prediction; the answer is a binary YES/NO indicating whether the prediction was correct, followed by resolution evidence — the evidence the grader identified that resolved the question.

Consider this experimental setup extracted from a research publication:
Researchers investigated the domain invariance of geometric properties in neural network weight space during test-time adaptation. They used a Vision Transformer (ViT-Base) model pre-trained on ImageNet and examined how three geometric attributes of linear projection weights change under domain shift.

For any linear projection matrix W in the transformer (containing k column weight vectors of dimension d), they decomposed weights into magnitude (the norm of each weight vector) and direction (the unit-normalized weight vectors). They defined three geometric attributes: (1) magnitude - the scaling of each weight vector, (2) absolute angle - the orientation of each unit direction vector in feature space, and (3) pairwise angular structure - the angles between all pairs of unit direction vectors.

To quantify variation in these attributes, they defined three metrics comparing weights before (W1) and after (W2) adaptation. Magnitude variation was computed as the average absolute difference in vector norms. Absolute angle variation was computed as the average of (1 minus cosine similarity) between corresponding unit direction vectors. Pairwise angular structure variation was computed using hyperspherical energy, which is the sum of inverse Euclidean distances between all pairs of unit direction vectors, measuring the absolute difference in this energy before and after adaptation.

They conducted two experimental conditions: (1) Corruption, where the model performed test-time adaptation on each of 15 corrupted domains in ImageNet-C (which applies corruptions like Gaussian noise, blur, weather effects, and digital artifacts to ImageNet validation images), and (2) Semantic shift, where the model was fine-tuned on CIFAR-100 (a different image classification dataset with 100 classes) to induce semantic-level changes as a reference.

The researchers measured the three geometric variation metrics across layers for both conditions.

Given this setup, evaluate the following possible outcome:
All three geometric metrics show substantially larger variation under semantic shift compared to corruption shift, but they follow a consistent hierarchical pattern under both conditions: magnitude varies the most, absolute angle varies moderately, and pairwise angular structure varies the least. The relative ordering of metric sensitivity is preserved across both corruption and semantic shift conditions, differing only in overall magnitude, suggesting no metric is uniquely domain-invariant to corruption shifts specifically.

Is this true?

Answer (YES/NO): NO